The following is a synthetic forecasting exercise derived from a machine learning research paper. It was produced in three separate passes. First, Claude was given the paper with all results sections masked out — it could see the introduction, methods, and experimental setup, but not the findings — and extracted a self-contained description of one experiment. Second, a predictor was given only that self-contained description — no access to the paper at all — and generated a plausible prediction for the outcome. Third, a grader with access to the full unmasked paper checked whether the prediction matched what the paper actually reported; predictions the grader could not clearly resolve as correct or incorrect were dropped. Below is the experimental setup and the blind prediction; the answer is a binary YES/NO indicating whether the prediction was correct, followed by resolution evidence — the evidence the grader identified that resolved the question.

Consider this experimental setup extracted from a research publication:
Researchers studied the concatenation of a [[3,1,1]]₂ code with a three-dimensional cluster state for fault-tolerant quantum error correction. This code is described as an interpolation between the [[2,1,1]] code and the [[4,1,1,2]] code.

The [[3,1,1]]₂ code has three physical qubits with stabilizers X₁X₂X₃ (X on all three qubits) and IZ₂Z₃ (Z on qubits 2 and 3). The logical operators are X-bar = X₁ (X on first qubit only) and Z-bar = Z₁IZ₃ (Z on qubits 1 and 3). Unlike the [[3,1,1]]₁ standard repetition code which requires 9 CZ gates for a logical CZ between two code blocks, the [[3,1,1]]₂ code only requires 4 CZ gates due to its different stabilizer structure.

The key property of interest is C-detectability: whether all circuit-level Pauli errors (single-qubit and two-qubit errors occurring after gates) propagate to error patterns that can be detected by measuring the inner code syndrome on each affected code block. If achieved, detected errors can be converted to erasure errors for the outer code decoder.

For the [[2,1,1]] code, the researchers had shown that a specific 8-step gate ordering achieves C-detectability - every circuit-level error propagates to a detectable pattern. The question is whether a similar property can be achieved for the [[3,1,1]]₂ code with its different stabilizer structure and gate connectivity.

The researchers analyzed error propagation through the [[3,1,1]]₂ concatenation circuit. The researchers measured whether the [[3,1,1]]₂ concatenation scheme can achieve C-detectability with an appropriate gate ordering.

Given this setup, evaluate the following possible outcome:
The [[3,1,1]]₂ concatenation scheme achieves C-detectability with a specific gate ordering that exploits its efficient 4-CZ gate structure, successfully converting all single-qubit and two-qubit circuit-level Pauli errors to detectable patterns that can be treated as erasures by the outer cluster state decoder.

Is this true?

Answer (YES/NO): YES